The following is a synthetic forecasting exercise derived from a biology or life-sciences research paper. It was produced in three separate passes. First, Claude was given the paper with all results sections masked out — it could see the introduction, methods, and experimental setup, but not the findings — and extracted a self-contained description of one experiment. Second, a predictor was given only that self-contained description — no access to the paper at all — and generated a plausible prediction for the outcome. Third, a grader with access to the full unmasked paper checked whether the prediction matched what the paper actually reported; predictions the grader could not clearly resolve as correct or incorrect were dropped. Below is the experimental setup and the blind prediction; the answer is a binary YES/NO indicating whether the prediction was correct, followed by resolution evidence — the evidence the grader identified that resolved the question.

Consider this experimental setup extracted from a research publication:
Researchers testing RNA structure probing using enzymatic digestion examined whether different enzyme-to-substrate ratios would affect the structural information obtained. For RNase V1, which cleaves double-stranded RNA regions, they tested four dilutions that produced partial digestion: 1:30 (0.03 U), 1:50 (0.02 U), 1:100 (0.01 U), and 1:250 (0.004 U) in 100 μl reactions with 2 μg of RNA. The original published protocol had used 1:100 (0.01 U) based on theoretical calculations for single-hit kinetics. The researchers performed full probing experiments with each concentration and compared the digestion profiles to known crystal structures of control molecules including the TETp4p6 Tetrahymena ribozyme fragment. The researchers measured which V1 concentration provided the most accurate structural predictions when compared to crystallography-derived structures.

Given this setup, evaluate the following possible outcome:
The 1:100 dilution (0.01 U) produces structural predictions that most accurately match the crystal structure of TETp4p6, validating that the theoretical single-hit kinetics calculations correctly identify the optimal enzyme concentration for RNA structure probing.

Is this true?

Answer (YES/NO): NO